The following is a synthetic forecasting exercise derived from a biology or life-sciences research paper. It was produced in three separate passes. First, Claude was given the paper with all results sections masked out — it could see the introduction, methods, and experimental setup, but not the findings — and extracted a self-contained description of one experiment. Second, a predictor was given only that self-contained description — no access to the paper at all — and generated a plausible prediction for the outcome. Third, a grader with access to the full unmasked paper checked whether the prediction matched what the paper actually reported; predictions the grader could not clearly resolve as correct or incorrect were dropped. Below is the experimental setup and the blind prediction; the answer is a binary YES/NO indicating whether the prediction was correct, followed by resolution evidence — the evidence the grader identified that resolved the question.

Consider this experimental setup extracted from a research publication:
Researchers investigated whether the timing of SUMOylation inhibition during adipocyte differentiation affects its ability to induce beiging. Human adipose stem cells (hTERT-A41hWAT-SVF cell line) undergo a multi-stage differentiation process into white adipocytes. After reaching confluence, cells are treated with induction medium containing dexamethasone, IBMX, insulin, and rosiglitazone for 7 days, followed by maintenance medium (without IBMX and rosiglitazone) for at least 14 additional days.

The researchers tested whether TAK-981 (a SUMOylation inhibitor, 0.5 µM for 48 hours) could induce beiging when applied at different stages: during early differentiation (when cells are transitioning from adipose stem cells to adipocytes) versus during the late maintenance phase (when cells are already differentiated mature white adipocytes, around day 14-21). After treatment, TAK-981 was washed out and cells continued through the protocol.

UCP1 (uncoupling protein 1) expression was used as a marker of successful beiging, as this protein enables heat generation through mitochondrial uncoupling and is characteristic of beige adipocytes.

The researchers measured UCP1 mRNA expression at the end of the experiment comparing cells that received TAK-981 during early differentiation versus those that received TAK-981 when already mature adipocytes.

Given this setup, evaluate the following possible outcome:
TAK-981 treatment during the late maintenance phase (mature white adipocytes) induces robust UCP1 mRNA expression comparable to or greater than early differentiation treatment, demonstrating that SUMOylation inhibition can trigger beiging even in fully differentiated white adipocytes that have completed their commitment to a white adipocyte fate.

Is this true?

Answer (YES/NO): YES